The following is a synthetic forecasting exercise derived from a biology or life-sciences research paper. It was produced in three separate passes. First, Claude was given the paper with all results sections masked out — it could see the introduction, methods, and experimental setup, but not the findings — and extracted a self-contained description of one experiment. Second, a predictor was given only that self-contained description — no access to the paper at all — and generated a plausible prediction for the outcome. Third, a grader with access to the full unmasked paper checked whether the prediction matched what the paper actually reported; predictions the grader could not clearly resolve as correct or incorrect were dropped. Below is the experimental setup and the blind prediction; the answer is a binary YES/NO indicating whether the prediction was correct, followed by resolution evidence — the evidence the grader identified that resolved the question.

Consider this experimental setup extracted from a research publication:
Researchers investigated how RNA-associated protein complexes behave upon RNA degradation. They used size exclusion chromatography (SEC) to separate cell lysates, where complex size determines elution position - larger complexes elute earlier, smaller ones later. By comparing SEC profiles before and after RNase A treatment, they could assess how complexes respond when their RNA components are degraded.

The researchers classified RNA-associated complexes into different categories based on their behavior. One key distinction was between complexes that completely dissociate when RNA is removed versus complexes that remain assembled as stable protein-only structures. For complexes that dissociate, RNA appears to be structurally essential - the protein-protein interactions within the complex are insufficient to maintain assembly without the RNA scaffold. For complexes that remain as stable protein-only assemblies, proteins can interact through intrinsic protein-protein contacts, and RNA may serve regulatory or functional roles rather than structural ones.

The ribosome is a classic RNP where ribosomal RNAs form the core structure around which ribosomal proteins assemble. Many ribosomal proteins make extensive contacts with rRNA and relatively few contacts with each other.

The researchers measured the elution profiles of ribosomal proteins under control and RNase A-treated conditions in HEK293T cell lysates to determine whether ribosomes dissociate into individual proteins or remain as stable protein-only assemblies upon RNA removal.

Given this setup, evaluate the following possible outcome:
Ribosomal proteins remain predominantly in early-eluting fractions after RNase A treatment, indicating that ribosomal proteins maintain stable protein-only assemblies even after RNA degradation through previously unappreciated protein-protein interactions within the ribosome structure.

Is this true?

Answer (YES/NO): NO